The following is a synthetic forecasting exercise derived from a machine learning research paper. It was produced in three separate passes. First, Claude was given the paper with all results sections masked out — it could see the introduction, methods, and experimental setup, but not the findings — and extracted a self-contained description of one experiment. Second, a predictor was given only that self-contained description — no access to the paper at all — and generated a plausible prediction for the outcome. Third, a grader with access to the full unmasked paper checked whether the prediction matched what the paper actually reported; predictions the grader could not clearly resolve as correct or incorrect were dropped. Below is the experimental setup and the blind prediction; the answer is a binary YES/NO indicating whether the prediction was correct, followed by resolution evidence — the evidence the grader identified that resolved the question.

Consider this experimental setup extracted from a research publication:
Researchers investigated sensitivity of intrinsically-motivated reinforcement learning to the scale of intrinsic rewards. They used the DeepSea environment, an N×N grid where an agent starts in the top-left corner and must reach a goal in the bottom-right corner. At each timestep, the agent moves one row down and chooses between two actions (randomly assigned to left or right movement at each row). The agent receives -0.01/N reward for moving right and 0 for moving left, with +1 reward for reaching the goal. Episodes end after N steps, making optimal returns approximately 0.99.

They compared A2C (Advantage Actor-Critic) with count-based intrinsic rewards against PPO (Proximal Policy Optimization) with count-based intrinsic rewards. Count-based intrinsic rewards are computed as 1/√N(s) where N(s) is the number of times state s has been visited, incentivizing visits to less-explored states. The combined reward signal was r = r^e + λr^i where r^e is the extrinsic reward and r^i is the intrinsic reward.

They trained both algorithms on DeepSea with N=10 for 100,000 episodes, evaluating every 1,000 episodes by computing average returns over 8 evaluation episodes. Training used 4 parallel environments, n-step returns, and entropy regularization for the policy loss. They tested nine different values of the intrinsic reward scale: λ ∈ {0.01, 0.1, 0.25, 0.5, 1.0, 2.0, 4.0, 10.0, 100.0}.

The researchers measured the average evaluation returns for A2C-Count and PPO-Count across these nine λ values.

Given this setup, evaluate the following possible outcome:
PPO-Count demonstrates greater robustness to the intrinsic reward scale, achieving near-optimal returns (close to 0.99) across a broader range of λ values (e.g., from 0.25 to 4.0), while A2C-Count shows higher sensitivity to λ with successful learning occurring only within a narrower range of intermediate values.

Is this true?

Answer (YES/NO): NO